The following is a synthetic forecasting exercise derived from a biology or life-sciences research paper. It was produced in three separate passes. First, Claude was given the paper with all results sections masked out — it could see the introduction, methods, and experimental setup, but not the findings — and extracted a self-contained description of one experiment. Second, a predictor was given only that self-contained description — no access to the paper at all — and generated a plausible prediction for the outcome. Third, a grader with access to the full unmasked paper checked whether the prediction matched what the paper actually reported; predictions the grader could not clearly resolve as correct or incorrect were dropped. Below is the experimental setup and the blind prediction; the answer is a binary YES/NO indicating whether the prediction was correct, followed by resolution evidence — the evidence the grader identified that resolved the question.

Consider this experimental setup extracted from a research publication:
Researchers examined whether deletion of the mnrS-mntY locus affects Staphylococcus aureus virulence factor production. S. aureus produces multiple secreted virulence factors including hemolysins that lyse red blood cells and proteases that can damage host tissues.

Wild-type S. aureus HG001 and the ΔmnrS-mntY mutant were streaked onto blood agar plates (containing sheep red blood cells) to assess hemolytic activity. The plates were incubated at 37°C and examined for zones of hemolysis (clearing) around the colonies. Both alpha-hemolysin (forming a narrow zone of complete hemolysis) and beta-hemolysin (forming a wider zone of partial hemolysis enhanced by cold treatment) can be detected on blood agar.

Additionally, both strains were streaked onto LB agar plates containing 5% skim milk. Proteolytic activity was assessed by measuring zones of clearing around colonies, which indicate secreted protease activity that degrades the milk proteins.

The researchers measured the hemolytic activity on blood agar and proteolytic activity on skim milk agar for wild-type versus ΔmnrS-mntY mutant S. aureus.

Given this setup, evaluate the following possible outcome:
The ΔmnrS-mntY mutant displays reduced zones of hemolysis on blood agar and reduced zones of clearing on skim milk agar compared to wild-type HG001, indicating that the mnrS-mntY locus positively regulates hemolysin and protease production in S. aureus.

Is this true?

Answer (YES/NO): YES